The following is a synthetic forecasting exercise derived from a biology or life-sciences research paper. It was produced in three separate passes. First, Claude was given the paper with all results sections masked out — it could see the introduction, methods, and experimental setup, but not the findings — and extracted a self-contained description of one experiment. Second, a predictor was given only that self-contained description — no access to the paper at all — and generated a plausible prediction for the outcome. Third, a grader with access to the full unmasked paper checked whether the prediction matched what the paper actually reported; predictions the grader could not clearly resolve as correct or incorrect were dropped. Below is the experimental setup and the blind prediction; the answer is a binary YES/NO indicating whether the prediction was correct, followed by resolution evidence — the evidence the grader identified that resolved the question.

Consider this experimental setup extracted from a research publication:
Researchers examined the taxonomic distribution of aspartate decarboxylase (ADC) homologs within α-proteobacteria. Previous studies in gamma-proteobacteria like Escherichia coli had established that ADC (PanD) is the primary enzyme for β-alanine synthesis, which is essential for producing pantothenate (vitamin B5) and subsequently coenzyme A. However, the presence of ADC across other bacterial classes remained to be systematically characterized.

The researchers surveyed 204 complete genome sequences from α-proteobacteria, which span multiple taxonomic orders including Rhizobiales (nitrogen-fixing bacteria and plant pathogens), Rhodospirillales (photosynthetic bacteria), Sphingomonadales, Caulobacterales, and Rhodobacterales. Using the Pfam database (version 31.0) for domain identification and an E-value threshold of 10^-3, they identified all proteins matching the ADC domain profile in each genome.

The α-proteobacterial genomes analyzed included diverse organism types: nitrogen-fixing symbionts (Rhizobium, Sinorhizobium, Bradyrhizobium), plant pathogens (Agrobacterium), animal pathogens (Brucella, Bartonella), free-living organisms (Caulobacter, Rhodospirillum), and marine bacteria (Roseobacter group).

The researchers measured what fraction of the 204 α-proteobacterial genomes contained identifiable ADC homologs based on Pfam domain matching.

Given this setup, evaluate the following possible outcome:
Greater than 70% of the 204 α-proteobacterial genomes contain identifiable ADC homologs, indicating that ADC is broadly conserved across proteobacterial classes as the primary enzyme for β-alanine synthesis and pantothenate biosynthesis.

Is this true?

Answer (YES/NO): NO